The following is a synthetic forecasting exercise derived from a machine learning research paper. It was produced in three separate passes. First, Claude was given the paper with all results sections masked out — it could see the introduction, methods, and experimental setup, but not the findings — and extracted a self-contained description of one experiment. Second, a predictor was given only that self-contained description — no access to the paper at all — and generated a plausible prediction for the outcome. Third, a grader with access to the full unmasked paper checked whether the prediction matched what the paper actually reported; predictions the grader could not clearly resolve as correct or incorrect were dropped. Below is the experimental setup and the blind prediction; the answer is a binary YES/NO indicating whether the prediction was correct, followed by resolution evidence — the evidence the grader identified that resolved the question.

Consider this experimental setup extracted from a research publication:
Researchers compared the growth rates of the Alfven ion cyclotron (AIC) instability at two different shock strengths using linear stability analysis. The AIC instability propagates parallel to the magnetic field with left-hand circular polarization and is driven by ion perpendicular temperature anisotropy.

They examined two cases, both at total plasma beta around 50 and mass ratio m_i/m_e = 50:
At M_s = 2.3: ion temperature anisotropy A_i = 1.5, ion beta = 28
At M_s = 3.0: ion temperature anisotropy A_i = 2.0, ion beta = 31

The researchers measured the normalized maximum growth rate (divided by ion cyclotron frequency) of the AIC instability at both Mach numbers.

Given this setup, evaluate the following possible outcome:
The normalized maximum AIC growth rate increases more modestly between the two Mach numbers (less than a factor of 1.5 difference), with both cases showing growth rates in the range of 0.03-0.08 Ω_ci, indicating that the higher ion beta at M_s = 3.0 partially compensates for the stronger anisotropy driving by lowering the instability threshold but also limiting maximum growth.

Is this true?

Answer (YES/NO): NO